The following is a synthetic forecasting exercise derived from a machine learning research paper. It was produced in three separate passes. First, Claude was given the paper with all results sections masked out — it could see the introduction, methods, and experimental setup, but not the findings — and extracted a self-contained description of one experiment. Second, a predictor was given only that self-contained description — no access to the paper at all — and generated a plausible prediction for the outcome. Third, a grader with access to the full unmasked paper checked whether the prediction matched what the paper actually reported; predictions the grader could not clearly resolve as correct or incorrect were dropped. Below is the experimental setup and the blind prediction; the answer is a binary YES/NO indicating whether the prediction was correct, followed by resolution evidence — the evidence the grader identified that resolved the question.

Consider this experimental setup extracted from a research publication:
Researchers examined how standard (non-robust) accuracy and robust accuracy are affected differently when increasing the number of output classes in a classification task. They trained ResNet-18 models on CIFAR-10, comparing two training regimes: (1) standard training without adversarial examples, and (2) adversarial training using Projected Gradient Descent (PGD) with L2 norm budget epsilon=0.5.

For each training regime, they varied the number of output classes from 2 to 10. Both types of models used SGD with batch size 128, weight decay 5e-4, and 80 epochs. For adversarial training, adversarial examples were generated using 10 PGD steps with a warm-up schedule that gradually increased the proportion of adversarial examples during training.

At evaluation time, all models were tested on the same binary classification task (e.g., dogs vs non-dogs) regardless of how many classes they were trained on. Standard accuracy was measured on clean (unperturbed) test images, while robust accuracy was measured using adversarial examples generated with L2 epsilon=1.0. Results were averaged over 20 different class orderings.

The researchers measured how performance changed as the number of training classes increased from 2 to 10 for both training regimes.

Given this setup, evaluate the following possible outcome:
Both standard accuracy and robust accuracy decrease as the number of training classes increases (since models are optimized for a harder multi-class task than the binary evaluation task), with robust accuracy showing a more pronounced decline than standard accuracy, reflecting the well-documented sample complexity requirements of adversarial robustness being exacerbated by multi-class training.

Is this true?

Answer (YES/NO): NO